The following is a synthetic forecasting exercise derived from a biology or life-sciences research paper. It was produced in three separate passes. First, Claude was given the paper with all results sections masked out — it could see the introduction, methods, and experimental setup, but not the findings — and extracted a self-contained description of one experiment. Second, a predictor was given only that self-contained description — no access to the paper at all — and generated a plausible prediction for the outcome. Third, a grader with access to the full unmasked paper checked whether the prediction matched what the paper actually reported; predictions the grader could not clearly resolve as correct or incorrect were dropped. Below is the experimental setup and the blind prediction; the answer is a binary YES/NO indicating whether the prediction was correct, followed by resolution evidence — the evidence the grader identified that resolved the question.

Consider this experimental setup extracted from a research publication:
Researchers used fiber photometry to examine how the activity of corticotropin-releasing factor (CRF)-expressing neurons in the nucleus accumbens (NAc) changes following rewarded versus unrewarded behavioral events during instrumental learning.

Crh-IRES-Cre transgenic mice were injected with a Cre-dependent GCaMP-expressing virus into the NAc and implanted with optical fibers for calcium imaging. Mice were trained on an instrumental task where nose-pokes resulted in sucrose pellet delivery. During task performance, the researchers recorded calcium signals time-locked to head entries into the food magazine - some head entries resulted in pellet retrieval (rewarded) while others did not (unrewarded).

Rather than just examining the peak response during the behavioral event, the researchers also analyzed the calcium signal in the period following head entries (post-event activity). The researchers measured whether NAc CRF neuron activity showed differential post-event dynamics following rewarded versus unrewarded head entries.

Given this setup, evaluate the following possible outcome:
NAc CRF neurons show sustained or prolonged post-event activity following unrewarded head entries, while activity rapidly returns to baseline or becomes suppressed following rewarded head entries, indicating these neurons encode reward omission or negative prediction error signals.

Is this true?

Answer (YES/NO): NO